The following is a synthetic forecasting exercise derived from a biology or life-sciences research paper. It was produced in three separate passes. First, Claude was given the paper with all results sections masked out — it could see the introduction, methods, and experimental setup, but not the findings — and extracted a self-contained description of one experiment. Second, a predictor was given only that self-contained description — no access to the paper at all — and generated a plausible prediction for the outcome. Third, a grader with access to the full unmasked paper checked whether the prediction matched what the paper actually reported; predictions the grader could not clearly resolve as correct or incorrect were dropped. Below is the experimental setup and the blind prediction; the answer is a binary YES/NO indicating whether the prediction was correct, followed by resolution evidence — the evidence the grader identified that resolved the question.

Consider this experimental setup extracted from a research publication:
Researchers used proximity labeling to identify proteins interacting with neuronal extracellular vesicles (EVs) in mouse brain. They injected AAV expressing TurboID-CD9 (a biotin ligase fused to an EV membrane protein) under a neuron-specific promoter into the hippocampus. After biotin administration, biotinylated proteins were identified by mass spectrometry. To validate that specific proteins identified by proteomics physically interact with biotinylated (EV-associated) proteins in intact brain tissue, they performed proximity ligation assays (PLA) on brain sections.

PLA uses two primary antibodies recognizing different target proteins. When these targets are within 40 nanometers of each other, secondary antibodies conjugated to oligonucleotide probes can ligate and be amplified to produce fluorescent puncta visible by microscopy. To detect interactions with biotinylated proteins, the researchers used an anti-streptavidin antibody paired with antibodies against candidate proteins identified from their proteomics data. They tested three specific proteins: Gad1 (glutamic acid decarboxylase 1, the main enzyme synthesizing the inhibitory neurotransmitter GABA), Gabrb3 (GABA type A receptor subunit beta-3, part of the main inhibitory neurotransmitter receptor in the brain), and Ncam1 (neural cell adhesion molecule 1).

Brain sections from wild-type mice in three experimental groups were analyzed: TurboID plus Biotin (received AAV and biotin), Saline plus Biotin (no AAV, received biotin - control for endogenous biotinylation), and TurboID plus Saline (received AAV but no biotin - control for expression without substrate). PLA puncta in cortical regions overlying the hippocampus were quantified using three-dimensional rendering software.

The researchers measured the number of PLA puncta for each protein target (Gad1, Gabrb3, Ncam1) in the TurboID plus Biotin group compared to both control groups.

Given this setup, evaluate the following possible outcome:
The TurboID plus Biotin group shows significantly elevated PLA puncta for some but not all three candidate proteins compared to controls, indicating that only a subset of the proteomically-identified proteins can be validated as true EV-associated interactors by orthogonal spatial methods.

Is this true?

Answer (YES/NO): YES